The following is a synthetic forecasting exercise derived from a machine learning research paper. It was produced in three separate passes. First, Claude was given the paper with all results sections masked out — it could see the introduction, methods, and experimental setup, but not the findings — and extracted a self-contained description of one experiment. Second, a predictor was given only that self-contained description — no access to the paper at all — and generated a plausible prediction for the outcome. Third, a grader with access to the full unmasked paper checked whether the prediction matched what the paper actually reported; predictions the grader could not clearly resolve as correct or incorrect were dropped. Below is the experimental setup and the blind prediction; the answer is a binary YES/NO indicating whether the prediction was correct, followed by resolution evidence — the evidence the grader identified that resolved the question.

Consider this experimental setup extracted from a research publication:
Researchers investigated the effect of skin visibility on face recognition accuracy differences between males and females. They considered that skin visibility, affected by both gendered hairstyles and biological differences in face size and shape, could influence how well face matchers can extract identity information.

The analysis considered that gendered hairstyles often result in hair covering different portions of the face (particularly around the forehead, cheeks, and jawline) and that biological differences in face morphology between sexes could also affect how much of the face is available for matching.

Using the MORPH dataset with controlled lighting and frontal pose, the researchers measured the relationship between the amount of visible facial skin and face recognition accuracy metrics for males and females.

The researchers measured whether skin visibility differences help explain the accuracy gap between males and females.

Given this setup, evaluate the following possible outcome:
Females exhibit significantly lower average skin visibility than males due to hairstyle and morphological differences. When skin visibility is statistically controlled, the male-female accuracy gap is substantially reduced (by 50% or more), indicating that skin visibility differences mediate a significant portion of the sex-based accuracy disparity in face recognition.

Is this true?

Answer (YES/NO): NO